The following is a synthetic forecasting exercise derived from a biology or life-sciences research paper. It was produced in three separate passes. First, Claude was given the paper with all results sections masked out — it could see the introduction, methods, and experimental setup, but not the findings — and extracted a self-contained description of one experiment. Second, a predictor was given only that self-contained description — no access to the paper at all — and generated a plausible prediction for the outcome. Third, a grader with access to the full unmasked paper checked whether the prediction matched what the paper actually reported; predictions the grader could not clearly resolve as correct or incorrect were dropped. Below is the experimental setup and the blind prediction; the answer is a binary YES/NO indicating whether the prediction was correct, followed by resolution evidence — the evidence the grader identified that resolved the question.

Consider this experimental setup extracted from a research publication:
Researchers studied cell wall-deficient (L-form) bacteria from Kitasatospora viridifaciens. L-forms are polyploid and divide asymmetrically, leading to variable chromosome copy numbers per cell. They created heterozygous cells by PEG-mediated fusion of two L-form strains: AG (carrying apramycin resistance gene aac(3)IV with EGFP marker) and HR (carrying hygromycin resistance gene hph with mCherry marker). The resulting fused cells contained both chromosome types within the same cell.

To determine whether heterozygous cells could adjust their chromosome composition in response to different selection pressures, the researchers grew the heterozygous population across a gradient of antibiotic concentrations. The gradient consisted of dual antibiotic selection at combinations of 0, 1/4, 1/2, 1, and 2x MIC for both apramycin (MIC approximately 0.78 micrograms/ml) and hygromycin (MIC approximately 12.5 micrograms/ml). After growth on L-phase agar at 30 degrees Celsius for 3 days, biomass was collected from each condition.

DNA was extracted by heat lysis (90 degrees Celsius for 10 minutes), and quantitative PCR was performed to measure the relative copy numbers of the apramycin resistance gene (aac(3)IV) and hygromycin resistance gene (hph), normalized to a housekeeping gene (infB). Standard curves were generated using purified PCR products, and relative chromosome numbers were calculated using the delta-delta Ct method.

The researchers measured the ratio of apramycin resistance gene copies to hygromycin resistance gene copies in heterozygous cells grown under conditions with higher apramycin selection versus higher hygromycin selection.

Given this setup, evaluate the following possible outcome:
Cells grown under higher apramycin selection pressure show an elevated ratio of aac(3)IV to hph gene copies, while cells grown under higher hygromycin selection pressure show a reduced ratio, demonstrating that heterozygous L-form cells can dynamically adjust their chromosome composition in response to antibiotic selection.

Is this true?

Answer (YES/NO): YES